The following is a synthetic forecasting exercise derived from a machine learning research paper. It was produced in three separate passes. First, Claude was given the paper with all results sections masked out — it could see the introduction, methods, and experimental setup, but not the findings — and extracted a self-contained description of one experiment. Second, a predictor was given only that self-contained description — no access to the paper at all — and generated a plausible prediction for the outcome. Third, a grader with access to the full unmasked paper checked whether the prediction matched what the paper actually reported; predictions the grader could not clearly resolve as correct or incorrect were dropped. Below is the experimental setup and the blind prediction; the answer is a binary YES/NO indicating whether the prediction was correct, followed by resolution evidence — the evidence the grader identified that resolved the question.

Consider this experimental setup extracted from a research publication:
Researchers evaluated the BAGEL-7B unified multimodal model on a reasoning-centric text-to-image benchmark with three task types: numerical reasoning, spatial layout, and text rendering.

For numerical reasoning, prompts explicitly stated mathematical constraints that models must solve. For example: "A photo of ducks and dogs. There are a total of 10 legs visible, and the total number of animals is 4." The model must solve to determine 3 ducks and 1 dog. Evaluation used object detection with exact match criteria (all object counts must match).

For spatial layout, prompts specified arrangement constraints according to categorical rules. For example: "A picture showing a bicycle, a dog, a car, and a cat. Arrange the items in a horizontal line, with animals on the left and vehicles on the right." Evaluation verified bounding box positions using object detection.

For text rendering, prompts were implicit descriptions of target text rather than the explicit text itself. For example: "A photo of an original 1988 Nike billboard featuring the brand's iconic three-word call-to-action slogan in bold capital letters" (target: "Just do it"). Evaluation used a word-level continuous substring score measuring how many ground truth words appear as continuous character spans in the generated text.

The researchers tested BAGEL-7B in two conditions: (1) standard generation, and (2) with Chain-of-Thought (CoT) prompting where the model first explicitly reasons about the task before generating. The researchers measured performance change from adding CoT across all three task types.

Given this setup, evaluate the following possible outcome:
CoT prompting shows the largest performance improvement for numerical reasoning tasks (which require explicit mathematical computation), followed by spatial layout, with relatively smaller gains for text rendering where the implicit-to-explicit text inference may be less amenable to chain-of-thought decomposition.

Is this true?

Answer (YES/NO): NO